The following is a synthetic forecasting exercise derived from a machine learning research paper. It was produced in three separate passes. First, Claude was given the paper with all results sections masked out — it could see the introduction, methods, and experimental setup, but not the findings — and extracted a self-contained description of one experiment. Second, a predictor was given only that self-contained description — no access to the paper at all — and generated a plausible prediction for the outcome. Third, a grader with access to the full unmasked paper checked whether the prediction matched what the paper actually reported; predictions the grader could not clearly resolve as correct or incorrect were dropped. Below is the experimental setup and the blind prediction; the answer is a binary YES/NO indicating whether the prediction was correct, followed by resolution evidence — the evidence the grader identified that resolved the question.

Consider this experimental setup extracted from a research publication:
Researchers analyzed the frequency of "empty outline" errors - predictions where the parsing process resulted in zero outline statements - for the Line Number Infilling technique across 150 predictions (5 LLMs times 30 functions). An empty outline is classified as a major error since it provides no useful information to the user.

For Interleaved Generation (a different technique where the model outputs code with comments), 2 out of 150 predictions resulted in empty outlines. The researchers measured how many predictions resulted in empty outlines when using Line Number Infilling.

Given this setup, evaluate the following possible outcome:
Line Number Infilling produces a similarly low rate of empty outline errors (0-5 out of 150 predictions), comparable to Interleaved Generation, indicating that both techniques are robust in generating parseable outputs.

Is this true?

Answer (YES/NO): YES